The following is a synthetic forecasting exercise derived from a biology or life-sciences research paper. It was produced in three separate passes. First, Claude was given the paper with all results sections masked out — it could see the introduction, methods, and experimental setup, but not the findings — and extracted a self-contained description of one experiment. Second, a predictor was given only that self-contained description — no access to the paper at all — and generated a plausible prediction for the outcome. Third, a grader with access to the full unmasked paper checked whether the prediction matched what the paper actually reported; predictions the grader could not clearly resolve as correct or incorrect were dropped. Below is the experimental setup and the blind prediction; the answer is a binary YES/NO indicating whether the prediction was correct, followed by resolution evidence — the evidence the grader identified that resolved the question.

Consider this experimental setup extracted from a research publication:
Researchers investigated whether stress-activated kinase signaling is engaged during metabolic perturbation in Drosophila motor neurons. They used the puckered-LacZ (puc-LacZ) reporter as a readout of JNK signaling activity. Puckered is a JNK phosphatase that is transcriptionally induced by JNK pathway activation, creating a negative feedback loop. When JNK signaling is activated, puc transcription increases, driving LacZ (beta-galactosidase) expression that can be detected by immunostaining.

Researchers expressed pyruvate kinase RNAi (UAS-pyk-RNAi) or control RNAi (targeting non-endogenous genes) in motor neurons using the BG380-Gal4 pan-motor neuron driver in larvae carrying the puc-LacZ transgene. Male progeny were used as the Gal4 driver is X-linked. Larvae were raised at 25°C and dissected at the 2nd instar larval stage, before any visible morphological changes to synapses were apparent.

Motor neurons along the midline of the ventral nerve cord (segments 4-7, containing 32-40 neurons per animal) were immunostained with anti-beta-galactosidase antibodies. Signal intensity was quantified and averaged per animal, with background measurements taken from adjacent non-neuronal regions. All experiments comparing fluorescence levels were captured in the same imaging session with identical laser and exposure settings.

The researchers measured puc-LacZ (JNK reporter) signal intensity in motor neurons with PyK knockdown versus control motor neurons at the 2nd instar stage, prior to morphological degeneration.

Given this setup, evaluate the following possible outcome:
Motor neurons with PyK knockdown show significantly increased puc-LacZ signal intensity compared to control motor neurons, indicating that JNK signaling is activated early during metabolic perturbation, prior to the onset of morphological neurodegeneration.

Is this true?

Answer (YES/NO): YES